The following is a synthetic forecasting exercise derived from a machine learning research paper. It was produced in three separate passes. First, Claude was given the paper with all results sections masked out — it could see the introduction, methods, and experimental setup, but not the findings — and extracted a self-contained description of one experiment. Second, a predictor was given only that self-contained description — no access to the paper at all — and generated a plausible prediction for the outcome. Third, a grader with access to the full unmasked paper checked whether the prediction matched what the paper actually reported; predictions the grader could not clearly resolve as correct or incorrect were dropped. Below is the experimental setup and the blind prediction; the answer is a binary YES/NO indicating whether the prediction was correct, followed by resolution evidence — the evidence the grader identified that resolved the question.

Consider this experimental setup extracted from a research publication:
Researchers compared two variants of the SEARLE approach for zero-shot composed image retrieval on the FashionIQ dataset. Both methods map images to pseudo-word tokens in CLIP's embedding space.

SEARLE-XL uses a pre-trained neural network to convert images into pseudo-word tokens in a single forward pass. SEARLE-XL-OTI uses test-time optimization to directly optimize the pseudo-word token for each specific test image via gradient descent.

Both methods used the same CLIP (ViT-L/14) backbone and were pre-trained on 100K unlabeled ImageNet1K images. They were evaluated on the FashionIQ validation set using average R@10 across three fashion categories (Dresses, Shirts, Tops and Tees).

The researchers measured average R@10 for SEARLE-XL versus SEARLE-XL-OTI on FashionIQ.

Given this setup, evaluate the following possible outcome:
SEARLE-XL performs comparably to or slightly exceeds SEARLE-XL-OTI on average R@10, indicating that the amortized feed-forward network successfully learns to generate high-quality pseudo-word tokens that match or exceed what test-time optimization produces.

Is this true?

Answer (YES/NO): NO